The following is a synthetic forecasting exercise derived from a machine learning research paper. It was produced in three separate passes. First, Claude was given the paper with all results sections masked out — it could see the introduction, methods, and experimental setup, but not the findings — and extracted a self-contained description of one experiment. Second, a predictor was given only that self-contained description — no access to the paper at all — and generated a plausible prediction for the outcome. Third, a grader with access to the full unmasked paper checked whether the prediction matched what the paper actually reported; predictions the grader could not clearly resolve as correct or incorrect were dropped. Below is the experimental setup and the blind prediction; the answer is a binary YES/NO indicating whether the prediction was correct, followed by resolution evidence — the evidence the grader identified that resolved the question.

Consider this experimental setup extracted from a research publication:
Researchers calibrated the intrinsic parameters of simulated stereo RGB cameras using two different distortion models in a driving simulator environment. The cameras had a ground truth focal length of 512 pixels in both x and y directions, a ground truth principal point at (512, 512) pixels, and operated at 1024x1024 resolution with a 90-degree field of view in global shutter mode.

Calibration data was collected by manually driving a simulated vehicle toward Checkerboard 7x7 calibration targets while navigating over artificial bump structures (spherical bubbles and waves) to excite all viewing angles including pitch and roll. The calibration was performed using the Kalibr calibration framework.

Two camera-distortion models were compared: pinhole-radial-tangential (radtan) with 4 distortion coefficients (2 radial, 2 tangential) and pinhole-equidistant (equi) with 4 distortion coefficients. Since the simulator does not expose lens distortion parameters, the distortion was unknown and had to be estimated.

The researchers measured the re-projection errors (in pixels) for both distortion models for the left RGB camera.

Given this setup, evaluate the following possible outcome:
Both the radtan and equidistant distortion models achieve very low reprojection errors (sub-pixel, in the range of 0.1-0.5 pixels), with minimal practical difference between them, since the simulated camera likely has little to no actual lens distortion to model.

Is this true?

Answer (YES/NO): NO